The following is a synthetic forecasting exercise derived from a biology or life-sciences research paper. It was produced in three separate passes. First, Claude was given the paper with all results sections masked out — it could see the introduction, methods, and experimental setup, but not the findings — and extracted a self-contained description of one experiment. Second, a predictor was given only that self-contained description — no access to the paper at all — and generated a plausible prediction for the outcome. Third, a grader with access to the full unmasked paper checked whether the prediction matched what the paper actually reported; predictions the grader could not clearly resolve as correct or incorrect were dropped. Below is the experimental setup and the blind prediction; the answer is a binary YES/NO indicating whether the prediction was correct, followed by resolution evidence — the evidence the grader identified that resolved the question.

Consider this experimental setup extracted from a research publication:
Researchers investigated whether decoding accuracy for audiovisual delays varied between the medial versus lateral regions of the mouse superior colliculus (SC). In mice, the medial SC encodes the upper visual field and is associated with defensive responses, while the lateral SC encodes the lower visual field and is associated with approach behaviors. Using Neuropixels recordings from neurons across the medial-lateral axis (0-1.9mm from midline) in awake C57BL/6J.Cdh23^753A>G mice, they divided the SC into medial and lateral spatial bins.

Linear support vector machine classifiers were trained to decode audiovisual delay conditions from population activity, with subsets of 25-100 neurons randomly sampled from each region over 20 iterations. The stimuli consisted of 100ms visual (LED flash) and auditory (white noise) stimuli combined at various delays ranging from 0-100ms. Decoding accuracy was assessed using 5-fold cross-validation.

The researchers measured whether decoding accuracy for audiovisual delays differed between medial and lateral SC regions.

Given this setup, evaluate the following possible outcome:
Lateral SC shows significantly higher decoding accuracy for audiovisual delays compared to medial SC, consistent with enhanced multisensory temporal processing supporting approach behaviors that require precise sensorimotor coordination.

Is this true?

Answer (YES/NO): NO